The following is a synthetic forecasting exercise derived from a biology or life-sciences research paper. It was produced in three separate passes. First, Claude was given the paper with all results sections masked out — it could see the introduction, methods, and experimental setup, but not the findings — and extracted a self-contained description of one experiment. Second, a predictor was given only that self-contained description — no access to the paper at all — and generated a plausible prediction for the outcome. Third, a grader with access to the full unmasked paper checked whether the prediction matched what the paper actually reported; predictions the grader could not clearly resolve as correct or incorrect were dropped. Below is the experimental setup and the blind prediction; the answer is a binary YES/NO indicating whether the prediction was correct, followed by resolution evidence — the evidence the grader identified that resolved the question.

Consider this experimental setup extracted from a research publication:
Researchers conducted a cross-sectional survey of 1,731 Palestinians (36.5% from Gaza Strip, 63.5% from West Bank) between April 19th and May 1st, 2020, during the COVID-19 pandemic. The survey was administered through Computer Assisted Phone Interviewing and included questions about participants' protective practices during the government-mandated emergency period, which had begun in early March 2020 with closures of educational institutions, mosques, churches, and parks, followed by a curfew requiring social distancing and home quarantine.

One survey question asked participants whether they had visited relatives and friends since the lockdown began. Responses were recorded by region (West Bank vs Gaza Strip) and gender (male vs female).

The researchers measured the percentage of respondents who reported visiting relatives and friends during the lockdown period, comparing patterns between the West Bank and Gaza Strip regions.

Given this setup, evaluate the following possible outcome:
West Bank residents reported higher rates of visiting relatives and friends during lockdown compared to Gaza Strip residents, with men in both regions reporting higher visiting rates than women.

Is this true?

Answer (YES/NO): NO